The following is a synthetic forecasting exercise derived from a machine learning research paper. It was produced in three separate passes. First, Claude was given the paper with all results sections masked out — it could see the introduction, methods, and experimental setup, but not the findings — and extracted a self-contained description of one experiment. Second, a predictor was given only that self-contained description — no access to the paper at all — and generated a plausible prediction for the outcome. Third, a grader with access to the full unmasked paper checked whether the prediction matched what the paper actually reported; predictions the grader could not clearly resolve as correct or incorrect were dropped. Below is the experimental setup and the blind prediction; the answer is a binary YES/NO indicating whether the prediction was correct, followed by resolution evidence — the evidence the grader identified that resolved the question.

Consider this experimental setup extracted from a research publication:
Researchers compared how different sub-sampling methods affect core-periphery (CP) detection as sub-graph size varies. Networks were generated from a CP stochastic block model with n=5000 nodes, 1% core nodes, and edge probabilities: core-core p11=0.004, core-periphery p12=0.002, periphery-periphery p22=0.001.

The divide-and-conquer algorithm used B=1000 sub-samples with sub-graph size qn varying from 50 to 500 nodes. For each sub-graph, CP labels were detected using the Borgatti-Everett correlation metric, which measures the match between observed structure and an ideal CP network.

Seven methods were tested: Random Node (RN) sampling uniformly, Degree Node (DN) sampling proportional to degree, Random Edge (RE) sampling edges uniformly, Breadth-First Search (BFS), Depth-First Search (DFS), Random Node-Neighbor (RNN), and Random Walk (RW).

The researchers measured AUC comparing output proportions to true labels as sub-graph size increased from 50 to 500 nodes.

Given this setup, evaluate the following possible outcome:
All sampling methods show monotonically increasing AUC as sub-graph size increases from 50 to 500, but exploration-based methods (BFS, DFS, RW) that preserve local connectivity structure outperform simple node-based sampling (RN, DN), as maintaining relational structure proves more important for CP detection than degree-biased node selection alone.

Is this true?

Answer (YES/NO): NO